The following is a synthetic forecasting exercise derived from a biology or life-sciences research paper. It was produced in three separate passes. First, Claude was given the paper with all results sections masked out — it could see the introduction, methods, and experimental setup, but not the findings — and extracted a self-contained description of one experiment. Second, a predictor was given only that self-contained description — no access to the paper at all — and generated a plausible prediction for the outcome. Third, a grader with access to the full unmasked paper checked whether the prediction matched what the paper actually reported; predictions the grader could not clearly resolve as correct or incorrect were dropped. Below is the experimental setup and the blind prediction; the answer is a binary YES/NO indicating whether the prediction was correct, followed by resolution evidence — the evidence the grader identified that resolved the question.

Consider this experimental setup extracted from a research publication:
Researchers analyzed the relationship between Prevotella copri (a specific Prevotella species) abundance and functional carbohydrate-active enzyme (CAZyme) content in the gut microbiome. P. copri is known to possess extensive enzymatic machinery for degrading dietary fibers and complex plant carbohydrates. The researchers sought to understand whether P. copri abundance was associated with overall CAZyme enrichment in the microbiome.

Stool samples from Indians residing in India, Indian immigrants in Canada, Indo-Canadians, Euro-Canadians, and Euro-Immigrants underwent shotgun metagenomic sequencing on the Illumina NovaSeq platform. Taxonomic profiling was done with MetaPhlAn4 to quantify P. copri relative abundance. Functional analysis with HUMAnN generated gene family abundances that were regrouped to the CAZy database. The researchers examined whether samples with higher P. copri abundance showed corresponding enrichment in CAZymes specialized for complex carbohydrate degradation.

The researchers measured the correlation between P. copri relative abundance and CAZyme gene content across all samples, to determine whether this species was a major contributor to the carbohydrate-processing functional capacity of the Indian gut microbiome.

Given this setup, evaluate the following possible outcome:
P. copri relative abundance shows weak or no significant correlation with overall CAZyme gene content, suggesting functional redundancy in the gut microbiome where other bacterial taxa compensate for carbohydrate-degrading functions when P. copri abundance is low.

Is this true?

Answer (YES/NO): NO